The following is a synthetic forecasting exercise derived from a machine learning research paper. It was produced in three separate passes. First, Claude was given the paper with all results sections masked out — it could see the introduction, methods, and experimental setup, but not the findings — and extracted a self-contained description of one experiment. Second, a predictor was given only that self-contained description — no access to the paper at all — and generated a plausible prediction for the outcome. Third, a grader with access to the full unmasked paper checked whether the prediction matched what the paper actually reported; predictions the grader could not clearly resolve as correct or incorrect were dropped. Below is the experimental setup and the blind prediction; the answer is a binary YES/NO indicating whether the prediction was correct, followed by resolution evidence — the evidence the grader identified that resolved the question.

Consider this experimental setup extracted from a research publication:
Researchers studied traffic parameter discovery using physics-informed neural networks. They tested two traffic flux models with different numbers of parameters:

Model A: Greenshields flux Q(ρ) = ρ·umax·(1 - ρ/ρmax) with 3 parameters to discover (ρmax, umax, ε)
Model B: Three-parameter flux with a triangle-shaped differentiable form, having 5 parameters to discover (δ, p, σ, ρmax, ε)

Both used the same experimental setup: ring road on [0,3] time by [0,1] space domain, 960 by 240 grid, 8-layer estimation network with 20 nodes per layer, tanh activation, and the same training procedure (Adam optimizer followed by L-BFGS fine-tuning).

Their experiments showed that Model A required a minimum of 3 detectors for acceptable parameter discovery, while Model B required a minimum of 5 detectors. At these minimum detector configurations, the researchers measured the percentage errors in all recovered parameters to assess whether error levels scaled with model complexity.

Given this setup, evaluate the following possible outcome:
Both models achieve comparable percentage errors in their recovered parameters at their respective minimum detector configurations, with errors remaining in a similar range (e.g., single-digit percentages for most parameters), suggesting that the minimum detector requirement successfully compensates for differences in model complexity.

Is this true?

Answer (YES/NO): NO